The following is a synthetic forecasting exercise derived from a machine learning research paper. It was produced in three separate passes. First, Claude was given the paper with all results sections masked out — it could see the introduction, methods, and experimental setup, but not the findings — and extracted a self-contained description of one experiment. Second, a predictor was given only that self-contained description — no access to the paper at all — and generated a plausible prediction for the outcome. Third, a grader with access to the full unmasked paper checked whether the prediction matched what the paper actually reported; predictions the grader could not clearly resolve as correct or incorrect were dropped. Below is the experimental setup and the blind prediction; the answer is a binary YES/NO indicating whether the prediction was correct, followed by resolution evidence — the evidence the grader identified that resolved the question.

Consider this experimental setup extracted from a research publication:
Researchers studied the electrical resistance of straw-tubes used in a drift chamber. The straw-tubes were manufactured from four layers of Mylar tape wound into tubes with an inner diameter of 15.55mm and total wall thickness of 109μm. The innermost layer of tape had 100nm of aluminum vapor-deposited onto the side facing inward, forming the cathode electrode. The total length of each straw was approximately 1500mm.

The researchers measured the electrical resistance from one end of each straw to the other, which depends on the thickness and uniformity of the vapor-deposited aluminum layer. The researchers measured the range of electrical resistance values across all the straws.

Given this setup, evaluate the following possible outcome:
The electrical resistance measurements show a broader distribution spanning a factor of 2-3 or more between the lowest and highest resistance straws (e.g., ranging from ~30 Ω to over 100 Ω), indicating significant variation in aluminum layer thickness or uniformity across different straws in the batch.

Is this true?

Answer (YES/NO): NO